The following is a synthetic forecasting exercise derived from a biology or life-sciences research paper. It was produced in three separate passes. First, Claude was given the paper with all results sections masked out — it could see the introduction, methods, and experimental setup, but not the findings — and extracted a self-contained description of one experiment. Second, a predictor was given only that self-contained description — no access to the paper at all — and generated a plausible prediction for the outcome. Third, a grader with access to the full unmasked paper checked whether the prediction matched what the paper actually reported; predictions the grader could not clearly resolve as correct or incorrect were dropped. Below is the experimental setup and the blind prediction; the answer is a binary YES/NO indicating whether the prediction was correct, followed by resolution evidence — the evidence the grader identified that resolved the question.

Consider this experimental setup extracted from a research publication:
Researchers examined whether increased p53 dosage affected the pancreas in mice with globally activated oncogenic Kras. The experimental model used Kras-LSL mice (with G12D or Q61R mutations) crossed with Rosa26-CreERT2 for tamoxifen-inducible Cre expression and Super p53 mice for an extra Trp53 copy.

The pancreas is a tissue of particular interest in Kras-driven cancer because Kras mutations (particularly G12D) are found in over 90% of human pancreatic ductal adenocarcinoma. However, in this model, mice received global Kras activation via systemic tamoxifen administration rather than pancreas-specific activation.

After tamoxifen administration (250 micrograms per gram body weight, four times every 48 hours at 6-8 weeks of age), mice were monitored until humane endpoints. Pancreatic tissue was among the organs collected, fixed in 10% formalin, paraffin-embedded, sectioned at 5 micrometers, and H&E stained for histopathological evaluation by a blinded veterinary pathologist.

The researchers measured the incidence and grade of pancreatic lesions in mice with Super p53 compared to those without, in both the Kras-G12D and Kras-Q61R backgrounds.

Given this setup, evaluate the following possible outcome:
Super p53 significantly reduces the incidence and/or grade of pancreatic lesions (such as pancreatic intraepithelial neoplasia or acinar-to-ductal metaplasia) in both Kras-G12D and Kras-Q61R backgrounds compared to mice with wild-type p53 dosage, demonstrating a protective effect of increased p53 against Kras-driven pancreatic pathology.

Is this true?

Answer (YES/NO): NO